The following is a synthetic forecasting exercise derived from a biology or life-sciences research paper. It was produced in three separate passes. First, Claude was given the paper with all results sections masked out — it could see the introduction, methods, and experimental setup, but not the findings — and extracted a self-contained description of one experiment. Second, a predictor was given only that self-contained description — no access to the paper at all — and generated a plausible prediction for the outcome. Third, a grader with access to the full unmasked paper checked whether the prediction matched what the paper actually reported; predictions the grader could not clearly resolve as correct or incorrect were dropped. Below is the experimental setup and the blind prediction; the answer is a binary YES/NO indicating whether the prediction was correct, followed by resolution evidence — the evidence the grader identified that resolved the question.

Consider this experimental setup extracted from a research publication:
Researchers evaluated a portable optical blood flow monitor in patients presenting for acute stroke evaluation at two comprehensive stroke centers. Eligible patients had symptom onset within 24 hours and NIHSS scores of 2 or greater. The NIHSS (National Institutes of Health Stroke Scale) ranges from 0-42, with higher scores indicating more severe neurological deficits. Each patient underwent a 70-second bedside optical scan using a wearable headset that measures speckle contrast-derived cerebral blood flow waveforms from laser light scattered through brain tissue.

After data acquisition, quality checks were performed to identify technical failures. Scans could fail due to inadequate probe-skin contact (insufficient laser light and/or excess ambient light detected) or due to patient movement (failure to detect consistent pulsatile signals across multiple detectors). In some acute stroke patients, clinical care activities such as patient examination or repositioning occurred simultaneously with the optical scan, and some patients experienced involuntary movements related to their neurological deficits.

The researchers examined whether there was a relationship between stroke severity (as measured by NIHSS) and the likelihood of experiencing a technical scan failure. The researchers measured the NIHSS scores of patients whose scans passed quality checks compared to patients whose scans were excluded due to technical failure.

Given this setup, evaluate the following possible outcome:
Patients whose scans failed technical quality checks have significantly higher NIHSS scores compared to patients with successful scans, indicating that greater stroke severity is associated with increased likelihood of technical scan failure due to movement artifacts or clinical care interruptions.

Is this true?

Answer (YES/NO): YES